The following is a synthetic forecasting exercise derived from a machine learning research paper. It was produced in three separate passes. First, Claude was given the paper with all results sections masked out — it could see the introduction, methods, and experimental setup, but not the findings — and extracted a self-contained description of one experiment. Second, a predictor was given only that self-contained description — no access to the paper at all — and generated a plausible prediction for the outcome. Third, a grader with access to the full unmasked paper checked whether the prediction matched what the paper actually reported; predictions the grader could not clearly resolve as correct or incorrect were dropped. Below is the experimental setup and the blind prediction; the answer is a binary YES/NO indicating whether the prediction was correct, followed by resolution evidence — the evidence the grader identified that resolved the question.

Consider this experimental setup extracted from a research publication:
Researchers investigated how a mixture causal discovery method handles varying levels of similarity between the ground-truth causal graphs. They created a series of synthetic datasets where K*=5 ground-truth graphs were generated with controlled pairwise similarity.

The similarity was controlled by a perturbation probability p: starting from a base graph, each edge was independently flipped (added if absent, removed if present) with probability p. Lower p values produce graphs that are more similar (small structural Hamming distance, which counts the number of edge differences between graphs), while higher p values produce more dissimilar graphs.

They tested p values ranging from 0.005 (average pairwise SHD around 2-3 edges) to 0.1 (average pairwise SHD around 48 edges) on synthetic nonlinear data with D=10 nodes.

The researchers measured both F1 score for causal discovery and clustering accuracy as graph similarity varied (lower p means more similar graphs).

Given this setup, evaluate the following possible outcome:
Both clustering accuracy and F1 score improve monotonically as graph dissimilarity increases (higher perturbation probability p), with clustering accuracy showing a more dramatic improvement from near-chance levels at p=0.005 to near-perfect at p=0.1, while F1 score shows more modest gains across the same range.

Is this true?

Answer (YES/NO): NO